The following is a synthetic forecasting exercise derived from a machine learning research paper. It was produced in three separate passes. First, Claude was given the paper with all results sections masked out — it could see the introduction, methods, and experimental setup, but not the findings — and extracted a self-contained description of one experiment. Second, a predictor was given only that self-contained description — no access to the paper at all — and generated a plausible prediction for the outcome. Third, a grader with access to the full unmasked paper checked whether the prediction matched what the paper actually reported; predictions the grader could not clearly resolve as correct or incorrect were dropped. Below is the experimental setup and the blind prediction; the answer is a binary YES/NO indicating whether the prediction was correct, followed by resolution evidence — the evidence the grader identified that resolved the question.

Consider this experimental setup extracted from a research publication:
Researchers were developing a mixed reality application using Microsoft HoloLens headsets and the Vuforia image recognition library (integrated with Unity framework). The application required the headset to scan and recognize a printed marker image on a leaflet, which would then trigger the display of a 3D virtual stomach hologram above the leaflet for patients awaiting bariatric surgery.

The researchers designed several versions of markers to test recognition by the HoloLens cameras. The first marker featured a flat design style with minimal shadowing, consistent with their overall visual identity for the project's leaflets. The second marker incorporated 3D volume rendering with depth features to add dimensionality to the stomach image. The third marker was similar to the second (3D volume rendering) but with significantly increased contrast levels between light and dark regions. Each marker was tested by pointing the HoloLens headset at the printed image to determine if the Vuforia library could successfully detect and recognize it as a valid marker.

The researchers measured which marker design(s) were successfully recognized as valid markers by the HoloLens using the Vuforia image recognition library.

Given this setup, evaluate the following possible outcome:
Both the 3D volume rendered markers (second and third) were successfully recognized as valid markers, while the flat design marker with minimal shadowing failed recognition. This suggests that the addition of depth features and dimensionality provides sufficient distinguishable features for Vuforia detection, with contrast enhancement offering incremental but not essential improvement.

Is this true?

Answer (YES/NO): NO